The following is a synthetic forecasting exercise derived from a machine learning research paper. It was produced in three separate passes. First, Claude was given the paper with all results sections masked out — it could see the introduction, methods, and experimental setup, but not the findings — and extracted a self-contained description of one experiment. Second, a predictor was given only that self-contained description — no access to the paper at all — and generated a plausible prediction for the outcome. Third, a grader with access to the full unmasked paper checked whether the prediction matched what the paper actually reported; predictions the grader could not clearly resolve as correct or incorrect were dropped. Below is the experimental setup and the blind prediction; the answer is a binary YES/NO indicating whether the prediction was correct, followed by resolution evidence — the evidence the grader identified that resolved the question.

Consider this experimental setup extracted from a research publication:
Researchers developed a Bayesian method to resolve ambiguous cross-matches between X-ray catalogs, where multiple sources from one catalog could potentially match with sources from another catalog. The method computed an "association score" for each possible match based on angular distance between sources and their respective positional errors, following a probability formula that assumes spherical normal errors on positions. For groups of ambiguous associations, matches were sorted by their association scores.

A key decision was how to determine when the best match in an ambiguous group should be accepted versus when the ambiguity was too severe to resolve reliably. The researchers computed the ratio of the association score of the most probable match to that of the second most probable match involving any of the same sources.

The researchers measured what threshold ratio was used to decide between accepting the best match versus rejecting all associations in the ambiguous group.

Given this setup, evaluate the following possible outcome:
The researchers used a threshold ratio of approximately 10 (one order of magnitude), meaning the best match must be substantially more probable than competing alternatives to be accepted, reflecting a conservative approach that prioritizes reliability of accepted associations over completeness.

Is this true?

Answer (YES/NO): NO